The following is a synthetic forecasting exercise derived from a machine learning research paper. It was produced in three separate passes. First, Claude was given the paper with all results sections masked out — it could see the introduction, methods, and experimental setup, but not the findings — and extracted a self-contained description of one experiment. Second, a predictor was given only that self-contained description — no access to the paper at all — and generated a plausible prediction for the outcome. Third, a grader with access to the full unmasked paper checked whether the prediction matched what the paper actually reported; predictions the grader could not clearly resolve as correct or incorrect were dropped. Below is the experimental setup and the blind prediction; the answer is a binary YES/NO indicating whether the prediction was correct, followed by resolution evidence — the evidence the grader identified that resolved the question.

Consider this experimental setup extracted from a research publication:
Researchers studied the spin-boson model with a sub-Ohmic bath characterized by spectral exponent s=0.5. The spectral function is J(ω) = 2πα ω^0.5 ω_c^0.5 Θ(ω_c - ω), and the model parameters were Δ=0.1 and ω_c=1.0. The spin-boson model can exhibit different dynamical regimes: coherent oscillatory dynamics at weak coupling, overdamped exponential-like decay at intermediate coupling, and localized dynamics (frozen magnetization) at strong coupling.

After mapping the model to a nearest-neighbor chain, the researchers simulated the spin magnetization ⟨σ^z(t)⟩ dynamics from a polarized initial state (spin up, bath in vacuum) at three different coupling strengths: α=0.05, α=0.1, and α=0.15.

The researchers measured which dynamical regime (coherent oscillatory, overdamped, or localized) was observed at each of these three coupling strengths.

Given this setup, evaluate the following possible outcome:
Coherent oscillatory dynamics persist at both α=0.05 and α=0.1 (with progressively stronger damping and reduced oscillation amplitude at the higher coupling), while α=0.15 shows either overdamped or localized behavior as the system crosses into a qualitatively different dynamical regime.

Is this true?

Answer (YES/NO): NO